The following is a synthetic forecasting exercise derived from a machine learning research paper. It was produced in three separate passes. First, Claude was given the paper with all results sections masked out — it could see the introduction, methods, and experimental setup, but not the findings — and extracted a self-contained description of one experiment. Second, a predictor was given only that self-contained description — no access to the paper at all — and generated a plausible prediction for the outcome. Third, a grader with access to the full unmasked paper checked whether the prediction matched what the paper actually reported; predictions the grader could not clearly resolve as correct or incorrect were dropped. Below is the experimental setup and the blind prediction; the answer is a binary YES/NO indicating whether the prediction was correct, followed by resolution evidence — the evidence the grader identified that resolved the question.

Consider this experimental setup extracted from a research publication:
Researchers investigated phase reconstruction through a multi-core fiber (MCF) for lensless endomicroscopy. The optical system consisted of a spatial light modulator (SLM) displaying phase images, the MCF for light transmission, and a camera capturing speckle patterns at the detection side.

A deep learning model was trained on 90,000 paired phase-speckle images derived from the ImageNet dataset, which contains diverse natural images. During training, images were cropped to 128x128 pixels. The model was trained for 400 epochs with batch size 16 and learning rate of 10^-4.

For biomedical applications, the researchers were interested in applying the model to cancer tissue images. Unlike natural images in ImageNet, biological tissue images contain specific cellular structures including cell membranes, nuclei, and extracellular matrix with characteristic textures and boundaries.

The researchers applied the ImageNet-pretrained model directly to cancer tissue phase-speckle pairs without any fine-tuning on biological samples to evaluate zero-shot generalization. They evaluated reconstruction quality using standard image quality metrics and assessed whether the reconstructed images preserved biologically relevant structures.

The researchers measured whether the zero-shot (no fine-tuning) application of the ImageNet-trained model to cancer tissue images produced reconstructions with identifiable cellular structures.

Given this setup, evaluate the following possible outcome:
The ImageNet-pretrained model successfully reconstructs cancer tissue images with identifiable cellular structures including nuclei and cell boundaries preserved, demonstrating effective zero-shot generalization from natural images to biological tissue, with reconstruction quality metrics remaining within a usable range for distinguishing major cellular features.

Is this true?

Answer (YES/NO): NO